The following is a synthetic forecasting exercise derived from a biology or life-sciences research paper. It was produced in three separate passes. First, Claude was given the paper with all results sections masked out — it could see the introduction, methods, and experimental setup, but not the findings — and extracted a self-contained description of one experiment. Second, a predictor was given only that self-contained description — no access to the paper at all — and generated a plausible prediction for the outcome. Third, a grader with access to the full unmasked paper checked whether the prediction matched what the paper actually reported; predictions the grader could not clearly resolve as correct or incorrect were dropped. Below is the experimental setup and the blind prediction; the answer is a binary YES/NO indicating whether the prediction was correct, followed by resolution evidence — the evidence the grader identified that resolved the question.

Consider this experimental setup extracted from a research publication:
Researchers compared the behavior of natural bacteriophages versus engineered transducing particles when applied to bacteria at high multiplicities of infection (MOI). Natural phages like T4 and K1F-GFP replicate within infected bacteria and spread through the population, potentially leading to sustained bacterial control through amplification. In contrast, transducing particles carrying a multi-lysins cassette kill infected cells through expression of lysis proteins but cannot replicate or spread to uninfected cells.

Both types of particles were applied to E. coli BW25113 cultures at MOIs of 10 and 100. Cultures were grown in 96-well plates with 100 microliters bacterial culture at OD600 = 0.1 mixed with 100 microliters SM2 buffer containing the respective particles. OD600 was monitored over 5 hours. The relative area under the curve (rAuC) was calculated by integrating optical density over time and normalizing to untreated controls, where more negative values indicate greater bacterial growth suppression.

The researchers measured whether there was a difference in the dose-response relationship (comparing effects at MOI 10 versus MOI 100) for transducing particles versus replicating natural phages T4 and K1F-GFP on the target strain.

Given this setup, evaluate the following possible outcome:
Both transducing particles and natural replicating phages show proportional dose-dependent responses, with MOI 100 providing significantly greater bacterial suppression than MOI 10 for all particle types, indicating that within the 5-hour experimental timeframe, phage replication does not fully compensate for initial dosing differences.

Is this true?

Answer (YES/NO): NO